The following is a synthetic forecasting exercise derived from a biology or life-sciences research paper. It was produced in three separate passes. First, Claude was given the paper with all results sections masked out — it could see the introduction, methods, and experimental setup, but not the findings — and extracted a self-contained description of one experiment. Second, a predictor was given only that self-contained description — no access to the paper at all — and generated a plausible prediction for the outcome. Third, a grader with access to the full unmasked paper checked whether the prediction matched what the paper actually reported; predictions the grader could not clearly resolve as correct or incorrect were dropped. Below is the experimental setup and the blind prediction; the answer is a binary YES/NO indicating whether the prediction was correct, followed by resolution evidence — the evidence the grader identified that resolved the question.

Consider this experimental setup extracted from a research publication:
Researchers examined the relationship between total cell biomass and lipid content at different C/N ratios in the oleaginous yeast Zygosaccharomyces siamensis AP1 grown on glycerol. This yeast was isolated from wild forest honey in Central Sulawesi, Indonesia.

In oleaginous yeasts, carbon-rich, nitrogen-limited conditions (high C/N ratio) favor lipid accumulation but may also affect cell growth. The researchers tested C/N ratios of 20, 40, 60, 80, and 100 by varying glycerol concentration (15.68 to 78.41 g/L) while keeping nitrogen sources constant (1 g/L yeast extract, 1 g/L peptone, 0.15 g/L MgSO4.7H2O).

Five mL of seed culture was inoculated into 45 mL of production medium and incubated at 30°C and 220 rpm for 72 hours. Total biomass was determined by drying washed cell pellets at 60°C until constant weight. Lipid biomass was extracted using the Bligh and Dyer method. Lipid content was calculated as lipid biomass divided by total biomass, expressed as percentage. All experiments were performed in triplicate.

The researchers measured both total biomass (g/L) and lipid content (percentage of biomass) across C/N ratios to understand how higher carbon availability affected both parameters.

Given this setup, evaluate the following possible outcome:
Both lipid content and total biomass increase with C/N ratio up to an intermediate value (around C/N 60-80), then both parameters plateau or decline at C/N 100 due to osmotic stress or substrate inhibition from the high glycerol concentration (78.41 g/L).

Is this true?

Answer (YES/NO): NO